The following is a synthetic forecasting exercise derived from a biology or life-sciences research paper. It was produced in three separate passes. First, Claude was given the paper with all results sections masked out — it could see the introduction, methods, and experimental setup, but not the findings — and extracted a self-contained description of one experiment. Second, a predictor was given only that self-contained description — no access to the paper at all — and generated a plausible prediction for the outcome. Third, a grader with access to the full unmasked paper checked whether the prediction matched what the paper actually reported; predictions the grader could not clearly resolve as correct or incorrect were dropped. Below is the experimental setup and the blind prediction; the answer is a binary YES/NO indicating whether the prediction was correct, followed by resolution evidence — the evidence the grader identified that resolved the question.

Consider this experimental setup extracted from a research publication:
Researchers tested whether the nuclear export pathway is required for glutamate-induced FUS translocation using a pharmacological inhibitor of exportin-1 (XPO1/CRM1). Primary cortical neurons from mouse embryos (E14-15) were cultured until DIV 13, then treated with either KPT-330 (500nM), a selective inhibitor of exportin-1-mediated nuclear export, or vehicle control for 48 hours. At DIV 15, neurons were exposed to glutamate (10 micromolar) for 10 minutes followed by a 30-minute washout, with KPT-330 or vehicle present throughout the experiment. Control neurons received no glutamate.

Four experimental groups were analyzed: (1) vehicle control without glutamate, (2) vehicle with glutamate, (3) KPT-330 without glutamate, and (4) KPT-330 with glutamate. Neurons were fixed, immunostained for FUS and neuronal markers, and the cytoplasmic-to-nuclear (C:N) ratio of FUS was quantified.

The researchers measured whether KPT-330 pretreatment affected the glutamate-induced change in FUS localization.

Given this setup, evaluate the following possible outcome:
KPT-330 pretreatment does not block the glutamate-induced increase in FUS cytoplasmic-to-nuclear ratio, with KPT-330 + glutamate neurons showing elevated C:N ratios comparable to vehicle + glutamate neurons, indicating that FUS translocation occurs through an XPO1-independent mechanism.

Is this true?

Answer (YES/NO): YES